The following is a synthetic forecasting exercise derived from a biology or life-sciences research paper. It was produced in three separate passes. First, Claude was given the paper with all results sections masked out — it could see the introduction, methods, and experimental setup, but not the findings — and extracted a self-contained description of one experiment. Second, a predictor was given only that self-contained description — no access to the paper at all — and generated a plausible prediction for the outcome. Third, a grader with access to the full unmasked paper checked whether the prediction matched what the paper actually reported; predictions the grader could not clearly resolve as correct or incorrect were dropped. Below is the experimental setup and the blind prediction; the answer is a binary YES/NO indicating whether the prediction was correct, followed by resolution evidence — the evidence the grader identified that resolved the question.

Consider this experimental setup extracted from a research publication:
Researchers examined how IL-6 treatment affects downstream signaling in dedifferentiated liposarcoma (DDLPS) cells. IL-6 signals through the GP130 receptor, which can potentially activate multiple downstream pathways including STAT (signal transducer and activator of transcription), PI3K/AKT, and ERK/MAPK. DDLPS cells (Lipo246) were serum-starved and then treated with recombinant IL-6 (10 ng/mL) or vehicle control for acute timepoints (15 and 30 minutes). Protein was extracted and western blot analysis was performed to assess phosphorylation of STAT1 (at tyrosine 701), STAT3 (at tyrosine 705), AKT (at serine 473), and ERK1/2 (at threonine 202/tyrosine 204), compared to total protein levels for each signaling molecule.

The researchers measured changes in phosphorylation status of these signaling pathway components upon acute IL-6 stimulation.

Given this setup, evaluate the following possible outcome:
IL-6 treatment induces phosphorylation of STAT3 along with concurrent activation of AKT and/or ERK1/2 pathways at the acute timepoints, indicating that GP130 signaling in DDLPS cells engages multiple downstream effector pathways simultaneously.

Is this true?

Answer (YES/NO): NO